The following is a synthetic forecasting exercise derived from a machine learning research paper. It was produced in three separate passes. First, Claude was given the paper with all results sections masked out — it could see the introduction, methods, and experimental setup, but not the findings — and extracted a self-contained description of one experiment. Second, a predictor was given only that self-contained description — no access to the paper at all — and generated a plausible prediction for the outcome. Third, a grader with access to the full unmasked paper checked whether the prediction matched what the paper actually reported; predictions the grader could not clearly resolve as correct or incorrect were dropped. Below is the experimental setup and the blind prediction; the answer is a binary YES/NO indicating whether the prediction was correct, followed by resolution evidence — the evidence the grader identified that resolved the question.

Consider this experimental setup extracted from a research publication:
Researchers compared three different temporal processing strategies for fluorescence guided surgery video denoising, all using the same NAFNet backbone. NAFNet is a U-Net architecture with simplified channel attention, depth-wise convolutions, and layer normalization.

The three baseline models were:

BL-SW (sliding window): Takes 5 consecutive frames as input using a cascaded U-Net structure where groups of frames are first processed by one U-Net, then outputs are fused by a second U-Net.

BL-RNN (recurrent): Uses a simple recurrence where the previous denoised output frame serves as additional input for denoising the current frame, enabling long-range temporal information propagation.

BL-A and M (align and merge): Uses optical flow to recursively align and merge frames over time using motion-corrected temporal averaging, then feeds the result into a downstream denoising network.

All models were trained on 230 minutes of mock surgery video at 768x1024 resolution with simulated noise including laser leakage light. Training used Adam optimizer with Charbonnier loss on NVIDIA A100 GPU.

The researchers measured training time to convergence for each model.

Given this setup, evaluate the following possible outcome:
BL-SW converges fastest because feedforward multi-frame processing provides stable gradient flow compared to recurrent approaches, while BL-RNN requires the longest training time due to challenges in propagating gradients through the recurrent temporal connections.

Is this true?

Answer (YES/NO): NO